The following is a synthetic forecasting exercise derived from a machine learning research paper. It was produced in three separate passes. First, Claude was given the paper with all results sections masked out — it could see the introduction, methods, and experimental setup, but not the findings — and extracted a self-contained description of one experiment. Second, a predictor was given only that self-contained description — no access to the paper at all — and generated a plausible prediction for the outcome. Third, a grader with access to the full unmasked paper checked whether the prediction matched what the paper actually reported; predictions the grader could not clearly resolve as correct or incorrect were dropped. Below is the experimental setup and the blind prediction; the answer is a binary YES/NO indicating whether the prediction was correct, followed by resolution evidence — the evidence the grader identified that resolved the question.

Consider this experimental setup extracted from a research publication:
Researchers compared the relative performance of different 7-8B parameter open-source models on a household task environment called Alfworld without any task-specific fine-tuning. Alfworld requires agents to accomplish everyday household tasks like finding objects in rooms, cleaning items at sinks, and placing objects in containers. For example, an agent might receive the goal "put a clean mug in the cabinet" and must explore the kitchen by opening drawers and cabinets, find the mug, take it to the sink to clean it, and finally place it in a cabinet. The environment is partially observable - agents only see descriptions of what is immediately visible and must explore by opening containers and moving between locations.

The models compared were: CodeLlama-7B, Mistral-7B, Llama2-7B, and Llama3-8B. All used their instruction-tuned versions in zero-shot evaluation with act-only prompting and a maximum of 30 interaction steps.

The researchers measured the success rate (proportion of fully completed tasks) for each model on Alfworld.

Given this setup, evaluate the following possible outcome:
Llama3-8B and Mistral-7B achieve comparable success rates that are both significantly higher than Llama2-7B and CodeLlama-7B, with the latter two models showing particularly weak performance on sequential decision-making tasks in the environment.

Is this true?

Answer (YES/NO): NO